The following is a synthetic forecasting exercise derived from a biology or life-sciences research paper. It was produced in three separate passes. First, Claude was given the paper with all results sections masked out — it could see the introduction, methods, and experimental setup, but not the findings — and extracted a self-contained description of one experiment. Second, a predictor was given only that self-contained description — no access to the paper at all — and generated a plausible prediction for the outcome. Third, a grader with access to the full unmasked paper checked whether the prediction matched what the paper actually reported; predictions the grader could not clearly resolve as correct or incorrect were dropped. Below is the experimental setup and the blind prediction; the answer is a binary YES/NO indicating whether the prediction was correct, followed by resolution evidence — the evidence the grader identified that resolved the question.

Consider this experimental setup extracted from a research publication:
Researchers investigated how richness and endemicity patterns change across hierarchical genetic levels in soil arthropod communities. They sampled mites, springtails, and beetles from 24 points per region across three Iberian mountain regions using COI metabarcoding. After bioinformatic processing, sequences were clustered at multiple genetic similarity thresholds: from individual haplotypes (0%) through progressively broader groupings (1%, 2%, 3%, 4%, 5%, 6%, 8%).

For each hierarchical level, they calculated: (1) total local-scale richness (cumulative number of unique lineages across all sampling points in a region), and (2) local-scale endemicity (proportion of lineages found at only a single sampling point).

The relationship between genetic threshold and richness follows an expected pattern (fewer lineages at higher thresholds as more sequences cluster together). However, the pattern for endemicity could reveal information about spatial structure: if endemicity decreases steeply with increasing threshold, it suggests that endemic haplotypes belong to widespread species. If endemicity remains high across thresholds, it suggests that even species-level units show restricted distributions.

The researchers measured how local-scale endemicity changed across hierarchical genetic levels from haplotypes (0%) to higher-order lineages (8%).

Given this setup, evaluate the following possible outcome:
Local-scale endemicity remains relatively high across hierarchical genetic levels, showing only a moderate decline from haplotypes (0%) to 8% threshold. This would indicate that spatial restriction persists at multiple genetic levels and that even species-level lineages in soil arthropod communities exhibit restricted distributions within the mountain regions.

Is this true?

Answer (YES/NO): YES